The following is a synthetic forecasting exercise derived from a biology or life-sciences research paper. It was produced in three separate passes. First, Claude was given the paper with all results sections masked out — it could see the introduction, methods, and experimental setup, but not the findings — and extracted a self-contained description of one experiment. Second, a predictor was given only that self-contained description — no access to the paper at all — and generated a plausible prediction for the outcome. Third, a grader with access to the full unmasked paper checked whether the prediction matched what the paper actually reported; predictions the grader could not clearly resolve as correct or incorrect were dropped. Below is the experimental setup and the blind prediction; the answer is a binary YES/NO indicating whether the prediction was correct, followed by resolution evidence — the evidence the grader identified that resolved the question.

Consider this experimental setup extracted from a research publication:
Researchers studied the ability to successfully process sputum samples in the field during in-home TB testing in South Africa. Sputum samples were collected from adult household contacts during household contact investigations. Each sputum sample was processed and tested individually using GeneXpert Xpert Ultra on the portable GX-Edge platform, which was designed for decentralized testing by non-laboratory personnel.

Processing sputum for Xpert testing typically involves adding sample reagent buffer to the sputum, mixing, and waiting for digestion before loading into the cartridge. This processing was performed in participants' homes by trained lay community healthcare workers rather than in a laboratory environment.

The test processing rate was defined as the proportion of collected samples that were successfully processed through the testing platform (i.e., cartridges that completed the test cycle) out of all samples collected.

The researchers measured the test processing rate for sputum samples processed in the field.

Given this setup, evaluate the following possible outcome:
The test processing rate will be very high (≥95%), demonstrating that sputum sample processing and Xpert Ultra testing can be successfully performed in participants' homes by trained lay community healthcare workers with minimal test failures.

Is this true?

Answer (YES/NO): YES